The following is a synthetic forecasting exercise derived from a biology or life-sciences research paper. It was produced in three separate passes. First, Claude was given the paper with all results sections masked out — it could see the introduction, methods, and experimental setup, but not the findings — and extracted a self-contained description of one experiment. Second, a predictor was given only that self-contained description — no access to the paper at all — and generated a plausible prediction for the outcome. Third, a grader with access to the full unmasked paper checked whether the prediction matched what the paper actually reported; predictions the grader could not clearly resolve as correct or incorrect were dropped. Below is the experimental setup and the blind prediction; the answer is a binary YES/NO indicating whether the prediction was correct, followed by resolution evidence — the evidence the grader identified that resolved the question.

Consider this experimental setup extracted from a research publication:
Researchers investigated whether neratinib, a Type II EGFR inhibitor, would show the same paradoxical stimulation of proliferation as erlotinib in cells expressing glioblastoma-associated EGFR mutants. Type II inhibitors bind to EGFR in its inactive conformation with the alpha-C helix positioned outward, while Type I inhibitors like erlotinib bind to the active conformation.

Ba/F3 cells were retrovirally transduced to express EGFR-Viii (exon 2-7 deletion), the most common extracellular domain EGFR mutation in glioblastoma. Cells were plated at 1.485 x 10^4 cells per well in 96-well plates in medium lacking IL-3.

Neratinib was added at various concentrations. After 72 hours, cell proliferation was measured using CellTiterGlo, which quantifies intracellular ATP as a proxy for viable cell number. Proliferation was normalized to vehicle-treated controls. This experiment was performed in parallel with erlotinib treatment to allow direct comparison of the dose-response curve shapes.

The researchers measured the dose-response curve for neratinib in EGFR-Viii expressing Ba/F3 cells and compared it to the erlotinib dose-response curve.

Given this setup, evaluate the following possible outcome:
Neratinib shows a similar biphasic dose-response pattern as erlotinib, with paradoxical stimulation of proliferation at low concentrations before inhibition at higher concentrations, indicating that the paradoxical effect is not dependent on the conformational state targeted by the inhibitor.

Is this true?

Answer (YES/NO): NO